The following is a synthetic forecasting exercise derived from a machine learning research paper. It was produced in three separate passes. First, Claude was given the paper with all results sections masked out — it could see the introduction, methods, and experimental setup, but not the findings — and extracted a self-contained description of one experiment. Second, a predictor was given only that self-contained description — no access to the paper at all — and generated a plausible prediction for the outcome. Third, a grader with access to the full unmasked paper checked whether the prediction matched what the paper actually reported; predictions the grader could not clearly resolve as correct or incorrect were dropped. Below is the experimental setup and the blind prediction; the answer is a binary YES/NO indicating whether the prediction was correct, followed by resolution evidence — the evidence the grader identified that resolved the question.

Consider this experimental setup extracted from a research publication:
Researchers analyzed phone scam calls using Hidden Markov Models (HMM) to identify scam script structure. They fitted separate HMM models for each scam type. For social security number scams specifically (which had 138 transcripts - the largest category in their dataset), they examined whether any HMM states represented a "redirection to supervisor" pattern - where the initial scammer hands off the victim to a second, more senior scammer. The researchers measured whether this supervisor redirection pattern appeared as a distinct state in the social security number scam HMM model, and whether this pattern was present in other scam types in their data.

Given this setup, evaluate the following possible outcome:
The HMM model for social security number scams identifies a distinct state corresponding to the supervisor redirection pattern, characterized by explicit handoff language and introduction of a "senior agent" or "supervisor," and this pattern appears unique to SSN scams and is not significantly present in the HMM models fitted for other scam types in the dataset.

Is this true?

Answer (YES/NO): YES